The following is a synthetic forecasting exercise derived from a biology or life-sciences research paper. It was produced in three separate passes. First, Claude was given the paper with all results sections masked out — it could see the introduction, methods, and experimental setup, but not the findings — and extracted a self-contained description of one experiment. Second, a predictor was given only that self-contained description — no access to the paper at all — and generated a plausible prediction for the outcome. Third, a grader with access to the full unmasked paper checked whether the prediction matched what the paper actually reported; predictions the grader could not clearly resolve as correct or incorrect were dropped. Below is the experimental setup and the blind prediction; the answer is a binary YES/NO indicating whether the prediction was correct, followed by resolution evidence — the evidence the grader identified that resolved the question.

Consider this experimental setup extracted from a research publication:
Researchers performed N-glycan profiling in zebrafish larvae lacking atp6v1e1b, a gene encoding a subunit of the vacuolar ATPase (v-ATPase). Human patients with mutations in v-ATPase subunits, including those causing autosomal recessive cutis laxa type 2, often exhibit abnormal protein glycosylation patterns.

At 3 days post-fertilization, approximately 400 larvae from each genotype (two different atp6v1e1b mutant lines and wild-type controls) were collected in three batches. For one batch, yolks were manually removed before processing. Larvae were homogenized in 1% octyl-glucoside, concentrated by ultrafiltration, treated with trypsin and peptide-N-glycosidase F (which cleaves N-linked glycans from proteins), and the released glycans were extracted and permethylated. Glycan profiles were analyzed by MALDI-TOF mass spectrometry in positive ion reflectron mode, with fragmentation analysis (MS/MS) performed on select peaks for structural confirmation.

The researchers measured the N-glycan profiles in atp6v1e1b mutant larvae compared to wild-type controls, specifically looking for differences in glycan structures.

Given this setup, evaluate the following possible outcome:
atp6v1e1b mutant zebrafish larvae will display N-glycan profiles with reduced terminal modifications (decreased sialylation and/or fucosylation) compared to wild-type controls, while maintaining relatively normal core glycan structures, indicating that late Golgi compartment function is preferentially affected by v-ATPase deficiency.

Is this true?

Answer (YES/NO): NO